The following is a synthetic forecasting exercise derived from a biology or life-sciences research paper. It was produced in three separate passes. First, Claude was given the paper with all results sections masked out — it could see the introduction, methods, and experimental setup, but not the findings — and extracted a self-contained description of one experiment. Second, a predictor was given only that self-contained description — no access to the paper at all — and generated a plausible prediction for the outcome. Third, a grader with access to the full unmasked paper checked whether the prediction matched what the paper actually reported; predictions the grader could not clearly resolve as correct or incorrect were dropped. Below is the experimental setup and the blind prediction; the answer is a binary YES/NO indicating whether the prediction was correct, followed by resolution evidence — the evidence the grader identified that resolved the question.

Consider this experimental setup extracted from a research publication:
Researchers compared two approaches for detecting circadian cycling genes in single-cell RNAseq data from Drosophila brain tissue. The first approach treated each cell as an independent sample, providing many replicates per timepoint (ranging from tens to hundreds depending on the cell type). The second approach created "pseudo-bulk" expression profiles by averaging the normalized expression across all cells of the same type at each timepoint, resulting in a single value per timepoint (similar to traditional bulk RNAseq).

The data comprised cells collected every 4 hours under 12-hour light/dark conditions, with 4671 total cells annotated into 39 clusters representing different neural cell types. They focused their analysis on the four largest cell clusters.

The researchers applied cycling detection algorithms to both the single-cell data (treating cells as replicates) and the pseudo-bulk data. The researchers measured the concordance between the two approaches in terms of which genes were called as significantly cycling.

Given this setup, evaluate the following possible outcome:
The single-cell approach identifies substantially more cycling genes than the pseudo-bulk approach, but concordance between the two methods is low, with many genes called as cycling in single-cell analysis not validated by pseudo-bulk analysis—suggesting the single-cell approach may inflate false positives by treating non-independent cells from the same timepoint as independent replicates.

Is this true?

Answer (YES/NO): NO